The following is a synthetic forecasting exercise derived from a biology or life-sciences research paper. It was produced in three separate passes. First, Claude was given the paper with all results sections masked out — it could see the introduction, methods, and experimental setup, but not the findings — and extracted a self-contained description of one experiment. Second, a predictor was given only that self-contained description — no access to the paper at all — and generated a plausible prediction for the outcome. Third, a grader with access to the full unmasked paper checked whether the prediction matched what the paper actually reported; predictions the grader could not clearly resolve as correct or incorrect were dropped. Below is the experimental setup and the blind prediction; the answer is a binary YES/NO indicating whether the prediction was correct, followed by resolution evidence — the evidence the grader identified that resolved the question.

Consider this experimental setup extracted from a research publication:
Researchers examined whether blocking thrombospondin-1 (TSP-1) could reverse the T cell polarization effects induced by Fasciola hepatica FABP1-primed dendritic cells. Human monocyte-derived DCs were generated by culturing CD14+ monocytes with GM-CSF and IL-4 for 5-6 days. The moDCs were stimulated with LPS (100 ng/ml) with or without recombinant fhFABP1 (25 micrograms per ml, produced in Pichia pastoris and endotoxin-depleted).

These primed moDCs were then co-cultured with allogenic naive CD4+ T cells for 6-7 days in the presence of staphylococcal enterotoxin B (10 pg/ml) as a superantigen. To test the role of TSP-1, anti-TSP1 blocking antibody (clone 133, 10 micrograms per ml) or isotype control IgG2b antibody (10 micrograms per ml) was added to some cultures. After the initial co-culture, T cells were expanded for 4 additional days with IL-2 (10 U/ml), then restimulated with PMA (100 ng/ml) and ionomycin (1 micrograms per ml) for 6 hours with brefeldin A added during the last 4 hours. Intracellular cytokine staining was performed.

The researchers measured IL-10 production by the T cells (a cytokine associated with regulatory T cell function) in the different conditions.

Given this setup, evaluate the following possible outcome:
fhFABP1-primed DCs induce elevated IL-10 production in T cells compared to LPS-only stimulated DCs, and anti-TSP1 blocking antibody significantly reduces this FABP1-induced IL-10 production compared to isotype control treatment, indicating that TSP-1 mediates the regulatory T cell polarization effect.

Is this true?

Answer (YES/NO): YES